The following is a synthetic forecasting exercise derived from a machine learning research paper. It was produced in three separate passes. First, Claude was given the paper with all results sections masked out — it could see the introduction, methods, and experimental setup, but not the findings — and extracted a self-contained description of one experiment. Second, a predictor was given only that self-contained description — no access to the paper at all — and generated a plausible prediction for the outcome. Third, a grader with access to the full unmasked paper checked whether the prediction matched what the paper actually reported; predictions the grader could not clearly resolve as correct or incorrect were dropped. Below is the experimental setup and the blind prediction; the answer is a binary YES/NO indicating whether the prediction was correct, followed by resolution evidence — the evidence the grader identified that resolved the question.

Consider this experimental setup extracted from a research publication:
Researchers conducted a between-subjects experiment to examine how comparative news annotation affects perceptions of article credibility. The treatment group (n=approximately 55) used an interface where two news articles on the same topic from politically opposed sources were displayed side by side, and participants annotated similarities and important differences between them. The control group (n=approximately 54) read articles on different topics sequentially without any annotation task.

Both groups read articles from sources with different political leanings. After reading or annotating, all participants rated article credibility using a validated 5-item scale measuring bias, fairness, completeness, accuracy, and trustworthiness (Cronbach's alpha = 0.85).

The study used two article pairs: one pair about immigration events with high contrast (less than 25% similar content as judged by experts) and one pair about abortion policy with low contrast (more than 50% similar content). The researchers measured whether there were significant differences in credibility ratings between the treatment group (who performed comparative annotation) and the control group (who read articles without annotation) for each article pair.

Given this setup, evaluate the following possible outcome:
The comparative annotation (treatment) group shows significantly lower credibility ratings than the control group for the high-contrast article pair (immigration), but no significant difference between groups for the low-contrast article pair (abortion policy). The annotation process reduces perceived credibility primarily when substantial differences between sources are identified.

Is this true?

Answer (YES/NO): NO